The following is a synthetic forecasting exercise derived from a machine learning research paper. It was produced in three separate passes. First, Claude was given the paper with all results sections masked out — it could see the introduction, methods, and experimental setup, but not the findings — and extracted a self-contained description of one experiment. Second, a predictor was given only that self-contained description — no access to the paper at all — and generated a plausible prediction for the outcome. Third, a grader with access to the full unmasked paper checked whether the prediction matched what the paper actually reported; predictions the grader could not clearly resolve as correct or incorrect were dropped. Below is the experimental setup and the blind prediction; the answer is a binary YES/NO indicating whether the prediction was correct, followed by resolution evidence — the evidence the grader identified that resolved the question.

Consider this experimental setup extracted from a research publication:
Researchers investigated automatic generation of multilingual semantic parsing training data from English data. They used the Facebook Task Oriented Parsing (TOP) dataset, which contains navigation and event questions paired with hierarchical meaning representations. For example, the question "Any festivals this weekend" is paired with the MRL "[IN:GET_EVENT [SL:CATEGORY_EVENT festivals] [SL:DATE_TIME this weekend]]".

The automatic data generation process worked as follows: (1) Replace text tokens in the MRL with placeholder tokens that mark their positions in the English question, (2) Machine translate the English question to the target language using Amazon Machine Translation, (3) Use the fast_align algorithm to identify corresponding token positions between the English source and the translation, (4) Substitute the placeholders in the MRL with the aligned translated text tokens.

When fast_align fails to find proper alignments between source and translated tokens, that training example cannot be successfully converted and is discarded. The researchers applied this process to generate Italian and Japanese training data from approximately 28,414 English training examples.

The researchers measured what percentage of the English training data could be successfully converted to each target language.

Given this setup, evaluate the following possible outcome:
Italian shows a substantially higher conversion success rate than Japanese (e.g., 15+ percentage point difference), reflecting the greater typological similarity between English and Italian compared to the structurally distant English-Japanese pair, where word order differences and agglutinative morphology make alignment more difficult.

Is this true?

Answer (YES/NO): NO